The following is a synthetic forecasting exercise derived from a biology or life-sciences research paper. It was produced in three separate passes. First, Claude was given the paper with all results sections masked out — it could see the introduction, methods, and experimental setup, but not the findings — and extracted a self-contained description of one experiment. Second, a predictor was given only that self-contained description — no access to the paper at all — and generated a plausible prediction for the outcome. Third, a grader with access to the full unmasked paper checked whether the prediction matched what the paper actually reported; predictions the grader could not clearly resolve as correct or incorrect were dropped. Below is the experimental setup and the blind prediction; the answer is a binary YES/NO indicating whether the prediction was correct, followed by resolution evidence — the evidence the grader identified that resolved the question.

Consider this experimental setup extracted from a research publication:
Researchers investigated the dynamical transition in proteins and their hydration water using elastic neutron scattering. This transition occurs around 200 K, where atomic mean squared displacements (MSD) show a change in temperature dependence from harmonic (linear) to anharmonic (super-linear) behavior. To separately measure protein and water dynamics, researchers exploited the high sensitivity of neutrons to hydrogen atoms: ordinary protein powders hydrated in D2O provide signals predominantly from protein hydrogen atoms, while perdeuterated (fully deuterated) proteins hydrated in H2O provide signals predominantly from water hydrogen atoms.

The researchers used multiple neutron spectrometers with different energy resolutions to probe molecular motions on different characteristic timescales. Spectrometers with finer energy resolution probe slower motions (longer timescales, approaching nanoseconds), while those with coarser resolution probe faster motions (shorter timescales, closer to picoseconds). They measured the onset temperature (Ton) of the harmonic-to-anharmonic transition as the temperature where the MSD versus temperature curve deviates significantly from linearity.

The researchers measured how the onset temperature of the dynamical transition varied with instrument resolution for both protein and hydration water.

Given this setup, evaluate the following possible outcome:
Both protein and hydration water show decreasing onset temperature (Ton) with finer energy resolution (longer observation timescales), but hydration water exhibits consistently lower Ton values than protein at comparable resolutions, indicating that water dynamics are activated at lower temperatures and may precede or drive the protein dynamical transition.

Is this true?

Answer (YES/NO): NO